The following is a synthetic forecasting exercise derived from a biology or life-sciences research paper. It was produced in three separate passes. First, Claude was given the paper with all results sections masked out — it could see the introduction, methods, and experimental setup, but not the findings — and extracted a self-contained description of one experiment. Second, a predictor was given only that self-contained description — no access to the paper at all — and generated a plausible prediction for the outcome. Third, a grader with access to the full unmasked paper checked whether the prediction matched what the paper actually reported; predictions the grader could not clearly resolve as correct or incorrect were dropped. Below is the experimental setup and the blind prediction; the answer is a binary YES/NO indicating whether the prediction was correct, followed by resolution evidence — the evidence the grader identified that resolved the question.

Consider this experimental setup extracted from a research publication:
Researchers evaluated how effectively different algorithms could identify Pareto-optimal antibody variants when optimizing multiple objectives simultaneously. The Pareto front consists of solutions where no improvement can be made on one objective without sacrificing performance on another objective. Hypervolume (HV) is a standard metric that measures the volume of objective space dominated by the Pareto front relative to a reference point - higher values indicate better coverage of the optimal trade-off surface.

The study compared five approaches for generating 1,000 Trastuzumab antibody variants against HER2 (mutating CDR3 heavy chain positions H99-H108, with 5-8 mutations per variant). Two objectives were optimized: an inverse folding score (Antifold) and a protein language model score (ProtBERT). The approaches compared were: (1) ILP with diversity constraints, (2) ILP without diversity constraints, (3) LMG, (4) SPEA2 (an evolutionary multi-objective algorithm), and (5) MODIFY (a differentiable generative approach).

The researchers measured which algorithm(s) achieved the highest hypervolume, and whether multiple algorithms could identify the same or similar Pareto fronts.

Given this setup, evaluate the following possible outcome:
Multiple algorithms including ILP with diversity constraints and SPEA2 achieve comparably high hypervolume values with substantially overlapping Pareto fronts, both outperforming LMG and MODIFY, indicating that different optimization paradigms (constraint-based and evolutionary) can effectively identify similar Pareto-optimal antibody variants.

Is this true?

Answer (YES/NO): YES